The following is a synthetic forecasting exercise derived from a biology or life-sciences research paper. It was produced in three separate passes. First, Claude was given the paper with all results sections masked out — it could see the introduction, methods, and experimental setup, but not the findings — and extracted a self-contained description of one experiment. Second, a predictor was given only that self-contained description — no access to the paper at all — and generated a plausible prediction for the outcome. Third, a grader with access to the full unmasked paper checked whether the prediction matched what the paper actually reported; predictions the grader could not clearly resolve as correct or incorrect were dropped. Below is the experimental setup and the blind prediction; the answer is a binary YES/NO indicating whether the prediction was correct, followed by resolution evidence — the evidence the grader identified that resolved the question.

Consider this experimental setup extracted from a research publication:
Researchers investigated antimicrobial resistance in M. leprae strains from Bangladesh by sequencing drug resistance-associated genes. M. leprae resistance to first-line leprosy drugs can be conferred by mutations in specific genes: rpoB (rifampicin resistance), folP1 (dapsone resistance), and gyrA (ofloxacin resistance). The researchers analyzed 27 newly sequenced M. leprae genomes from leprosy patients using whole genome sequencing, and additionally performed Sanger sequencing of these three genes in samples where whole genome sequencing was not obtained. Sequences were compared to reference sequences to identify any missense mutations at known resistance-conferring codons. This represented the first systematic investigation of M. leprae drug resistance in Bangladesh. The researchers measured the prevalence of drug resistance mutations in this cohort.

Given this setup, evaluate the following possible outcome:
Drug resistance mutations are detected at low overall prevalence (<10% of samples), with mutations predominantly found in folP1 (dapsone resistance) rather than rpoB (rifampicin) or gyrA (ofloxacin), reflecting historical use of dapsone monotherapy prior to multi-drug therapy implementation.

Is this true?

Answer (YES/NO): NO